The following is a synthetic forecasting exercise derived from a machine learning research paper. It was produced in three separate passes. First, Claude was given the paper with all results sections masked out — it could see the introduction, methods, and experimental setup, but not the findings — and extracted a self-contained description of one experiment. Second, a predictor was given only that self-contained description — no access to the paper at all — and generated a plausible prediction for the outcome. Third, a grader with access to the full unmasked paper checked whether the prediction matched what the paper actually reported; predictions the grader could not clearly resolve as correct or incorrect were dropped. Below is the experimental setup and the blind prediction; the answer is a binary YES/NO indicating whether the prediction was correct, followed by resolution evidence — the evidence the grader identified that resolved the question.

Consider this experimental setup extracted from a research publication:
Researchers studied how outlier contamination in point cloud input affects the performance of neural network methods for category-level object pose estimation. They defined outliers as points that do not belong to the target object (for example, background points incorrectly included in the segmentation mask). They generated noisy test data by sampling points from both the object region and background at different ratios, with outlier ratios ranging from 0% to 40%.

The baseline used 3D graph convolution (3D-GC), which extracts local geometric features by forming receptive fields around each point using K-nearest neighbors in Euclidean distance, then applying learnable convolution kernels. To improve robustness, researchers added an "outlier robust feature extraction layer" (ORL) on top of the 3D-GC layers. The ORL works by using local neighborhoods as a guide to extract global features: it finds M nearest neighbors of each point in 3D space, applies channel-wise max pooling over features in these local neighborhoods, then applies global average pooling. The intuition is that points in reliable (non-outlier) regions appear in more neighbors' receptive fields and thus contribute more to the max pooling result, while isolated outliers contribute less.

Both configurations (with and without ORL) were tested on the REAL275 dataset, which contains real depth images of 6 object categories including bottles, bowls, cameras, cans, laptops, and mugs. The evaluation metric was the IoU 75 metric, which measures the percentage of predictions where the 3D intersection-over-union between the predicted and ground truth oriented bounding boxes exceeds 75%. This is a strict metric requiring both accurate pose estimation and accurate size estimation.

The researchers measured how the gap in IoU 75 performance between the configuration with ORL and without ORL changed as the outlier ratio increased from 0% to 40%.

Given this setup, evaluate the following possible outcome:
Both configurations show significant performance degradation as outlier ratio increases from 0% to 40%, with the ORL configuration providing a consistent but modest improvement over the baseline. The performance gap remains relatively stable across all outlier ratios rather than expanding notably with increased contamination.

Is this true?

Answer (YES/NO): NO